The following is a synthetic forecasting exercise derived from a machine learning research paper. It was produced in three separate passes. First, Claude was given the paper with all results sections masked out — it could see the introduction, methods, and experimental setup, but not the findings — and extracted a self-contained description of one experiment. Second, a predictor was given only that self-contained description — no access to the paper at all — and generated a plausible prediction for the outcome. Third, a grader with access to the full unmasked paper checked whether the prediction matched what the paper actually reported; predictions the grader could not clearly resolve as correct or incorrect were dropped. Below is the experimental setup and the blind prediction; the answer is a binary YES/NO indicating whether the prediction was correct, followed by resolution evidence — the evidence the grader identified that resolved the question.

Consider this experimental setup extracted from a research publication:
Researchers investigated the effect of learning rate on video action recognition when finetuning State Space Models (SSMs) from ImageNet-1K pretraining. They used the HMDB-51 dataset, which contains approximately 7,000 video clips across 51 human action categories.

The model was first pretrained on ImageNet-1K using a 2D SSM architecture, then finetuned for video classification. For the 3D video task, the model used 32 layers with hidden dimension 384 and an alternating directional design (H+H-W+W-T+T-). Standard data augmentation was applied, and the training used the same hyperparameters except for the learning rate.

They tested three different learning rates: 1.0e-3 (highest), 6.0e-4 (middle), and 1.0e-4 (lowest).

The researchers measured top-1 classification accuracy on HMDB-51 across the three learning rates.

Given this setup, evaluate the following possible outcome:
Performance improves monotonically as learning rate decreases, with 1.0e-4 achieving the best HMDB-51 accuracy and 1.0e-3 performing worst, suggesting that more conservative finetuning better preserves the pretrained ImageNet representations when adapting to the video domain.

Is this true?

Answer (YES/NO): NO